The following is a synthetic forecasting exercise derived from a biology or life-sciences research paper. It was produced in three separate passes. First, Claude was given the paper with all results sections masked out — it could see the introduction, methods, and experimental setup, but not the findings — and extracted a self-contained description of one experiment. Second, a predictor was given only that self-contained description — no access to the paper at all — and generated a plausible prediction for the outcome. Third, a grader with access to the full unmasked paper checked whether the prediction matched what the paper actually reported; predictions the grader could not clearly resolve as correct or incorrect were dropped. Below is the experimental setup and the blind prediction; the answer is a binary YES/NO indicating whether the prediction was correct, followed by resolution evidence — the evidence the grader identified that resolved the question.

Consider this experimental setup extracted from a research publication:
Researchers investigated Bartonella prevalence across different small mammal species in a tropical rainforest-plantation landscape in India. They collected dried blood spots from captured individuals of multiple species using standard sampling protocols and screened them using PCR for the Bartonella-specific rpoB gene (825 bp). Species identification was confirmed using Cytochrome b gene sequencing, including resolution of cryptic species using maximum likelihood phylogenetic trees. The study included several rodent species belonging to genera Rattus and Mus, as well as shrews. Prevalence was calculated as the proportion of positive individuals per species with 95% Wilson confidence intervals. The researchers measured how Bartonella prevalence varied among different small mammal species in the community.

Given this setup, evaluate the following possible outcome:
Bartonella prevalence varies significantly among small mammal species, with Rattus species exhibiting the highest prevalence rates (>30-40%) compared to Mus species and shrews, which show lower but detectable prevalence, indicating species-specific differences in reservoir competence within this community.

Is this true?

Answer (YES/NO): NO